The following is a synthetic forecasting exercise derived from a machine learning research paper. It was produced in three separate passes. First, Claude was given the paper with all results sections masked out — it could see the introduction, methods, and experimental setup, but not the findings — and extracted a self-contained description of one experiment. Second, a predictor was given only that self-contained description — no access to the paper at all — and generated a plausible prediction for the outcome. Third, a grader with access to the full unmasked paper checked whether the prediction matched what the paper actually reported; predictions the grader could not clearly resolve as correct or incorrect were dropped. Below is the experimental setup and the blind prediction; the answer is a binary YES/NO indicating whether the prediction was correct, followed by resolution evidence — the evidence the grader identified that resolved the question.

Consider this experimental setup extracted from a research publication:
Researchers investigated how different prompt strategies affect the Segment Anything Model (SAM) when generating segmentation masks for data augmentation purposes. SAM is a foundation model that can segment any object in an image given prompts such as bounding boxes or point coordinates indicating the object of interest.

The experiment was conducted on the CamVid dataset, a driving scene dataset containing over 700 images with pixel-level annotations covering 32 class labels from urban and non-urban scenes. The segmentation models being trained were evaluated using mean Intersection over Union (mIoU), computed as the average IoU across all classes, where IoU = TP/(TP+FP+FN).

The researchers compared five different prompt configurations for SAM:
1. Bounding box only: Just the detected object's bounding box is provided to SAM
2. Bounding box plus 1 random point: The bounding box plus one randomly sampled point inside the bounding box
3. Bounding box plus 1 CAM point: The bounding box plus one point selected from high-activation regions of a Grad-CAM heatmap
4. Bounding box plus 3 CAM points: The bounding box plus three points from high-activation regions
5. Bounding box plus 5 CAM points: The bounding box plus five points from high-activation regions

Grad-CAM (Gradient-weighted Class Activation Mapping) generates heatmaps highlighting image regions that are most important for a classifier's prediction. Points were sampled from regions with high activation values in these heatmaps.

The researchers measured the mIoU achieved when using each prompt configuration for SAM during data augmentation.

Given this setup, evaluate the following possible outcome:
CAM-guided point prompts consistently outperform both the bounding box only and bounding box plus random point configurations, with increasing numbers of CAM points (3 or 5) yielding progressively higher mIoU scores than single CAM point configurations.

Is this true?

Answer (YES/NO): NO